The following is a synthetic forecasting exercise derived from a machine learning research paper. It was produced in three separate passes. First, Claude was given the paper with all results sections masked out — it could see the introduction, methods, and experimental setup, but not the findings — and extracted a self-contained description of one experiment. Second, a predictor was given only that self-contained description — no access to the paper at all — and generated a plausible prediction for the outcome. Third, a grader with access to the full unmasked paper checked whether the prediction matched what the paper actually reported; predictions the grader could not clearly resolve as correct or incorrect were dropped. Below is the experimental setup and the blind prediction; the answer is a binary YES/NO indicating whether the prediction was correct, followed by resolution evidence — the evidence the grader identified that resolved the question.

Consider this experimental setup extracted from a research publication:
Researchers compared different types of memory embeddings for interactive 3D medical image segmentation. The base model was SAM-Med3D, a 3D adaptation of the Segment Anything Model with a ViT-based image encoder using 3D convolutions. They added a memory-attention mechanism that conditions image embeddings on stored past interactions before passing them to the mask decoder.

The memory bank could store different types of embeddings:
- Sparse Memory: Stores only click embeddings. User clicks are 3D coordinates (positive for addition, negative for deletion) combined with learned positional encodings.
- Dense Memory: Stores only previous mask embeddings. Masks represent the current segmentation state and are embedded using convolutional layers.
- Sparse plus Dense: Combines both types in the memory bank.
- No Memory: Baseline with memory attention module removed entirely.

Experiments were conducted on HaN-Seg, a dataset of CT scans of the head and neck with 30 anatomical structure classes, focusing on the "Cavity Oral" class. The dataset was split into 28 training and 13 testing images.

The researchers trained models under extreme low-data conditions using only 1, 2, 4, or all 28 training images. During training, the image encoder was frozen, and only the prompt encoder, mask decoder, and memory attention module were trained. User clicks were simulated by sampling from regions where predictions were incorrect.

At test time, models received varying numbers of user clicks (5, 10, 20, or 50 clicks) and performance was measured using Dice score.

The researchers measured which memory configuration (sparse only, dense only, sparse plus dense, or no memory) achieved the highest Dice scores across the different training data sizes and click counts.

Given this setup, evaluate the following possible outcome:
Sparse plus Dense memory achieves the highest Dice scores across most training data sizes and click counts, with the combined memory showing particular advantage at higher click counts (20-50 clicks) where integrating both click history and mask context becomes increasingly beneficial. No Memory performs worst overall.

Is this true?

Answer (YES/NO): YES